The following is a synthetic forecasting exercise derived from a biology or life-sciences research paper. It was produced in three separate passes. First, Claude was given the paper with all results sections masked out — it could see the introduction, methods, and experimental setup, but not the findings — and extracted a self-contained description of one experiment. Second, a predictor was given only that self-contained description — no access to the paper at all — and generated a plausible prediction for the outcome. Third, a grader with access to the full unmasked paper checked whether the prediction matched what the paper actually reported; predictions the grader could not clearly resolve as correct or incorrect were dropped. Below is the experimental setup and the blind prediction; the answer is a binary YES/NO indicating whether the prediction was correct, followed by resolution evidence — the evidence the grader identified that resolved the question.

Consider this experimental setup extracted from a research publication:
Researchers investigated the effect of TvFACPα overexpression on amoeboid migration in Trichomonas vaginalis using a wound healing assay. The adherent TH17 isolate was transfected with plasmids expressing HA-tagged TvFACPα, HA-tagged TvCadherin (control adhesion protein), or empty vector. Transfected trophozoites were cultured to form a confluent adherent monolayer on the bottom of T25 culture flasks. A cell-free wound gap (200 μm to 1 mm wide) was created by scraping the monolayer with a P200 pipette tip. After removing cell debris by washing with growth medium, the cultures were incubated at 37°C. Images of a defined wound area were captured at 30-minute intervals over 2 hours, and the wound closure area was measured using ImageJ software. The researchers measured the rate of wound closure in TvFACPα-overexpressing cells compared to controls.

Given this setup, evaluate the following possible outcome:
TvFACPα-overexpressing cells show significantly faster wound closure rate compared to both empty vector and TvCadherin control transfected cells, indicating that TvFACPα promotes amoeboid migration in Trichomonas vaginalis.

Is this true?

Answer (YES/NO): NO